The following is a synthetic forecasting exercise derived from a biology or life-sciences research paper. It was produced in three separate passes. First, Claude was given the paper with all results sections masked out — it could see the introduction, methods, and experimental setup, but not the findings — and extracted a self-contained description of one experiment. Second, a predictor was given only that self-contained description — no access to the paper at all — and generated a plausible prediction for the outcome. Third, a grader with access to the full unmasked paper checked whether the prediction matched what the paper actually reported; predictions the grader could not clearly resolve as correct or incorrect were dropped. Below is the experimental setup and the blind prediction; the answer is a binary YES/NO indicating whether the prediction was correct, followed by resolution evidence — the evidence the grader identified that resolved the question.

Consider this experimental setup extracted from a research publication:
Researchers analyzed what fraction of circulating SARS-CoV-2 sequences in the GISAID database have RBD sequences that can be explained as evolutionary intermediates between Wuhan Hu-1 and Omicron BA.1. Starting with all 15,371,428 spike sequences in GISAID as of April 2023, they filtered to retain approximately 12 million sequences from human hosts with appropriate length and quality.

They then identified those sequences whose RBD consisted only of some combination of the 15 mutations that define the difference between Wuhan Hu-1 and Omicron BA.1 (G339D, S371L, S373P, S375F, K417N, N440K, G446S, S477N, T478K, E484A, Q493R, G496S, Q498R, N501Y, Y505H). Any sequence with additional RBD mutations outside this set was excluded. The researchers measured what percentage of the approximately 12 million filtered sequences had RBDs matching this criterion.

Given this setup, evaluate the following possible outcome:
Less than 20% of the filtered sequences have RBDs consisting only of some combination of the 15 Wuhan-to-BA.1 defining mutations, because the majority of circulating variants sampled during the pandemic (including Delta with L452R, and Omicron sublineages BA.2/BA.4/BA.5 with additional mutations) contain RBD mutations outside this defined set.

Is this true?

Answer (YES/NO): NO